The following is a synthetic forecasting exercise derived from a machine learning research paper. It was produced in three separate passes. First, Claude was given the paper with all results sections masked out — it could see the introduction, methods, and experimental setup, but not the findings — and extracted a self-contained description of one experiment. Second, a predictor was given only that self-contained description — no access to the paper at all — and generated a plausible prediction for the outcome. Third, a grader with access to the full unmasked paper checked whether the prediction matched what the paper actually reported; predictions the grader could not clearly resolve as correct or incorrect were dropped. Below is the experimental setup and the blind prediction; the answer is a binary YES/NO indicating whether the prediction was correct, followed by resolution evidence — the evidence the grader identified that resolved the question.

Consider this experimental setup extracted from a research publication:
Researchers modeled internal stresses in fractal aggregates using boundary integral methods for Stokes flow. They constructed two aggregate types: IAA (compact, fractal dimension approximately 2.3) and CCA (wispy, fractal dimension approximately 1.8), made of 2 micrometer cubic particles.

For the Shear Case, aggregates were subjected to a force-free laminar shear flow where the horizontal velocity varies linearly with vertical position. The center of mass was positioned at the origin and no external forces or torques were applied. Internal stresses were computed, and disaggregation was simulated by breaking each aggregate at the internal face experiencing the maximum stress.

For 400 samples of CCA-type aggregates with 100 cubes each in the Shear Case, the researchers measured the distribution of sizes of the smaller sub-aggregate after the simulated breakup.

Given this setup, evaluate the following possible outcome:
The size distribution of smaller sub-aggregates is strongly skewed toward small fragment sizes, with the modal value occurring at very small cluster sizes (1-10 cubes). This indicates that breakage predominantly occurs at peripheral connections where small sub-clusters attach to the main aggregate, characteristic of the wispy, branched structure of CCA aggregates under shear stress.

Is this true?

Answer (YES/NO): NO